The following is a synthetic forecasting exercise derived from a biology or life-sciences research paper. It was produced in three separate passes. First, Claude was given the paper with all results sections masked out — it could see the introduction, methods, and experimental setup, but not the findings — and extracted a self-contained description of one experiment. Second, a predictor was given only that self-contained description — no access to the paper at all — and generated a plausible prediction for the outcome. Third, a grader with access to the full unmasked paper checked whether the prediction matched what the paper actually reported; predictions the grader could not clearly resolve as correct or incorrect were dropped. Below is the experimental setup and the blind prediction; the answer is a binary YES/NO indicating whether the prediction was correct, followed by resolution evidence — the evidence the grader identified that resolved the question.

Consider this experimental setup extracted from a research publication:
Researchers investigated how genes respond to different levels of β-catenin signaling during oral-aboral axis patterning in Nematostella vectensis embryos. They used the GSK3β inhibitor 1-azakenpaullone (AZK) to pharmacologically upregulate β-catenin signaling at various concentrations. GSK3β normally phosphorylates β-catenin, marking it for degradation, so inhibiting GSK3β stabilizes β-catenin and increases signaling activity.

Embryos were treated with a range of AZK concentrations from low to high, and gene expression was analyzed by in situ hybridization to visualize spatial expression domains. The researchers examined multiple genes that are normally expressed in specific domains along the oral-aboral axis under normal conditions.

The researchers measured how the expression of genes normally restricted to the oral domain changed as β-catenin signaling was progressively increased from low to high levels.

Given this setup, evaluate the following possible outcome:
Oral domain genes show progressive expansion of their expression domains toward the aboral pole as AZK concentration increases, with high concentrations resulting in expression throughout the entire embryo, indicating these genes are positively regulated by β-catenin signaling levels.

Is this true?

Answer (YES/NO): NO